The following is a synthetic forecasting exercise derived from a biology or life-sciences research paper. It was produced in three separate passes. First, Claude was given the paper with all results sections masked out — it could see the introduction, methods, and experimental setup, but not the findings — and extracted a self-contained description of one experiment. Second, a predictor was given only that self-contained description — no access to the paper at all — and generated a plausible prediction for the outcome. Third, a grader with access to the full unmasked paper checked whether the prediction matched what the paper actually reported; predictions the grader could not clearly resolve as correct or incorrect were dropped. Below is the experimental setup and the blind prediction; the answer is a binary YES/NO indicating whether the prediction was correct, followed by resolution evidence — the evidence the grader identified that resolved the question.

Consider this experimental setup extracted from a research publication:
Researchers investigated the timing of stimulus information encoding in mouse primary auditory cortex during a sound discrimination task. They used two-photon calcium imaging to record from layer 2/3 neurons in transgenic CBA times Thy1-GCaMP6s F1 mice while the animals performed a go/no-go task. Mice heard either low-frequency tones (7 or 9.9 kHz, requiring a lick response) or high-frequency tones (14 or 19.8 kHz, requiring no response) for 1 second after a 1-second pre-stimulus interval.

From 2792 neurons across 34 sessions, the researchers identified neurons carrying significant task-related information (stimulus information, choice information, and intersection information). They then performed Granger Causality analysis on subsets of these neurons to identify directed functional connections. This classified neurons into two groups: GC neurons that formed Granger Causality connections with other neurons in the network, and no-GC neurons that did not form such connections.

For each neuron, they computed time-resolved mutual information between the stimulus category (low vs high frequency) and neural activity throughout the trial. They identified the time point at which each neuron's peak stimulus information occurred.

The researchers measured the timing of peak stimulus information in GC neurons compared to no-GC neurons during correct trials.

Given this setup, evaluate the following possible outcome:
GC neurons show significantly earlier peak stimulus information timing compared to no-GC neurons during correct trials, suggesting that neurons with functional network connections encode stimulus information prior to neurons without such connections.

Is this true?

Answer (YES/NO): YES